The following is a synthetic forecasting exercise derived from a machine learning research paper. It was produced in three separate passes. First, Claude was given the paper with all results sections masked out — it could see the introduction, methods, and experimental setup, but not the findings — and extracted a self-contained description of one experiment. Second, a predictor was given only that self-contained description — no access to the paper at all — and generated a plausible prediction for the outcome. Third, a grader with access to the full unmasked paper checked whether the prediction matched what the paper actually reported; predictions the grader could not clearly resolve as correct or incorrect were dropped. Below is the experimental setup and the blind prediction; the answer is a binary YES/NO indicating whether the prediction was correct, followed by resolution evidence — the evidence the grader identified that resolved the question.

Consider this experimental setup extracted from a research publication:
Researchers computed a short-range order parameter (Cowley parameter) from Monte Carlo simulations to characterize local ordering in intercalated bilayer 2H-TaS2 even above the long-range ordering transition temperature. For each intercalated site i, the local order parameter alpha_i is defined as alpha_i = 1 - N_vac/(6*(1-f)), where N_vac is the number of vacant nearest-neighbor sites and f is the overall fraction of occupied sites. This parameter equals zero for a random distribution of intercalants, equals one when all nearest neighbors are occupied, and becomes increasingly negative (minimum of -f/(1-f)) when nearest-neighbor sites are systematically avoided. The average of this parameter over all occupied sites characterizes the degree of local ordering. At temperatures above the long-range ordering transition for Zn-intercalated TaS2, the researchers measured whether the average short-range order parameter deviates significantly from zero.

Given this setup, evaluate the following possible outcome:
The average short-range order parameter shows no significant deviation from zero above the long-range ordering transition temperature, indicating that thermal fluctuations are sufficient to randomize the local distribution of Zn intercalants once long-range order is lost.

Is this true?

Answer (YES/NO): NO